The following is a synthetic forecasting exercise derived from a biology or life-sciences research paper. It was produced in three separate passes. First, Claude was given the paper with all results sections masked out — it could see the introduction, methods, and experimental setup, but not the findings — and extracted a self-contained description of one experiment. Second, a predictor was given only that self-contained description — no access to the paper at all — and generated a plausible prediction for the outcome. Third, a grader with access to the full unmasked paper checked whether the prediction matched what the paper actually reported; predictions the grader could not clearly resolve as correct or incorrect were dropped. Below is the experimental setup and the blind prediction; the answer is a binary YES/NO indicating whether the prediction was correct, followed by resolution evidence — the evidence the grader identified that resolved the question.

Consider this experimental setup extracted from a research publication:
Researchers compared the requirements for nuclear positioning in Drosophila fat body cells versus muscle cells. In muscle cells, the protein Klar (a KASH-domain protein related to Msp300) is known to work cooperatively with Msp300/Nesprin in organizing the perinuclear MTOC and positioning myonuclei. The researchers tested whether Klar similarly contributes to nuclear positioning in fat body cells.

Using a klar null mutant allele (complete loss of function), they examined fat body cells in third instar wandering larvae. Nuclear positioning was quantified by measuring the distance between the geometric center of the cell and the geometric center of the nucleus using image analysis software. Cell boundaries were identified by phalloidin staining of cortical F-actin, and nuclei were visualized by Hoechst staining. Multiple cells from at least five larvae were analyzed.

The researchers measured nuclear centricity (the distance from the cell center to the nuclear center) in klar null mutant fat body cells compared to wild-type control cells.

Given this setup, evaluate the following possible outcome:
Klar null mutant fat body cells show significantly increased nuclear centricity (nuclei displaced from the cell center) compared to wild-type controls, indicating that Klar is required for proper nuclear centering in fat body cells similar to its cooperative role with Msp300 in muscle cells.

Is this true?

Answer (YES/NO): NO